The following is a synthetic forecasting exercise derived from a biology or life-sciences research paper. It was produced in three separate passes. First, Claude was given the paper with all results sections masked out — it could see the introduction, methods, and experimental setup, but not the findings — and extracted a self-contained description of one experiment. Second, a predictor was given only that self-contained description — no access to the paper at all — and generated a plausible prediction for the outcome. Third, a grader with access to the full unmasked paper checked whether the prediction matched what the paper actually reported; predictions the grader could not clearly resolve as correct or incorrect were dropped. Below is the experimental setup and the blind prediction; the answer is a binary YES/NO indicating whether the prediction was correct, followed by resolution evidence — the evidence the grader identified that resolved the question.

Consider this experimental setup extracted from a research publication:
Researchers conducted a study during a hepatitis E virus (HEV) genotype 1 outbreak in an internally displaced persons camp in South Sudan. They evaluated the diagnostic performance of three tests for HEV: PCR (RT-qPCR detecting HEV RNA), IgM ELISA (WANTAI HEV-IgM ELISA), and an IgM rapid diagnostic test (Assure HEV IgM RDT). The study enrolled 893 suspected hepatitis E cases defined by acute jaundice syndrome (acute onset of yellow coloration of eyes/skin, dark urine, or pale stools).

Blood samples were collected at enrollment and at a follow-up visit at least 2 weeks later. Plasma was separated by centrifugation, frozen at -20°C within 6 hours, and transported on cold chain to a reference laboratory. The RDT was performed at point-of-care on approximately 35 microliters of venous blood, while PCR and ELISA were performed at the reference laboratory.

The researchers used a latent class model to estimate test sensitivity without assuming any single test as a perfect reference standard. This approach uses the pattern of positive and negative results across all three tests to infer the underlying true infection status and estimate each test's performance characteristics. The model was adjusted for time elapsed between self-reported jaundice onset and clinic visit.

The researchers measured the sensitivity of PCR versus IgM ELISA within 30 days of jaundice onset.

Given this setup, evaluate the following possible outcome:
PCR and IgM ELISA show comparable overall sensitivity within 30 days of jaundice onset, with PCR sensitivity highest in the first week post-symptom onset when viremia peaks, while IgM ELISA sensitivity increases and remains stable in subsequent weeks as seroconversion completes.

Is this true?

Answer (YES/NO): NO